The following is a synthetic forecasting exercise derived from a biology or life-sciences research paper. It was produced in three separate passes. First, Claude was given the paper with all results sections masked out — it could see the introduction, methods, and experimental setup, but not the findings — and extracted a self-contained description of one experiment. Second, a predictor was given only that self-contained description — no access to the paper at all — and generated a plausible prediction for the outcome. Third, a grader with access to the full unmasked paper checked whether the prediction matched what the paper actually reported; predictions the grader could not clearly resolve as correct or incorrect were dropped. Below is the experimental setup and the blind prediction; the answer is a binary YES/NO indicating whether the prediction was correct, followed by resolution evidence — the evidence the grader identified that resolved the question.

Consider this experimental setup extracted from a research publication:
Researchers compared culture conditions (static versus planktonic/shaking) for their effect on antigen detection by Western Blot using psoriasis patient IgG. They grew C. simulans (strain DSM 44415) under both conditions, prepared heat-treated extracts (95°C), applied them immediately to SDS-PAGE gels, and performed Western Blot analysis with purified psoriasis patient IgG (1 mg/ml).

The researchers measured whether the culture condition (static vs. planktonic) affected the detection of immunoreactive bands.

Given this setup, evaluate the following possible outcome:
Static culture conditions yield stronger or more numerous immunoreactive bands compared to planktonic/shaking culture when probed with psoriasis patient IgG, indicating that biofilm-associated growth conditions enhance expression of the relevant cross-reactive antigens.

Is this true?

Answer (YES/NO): NO